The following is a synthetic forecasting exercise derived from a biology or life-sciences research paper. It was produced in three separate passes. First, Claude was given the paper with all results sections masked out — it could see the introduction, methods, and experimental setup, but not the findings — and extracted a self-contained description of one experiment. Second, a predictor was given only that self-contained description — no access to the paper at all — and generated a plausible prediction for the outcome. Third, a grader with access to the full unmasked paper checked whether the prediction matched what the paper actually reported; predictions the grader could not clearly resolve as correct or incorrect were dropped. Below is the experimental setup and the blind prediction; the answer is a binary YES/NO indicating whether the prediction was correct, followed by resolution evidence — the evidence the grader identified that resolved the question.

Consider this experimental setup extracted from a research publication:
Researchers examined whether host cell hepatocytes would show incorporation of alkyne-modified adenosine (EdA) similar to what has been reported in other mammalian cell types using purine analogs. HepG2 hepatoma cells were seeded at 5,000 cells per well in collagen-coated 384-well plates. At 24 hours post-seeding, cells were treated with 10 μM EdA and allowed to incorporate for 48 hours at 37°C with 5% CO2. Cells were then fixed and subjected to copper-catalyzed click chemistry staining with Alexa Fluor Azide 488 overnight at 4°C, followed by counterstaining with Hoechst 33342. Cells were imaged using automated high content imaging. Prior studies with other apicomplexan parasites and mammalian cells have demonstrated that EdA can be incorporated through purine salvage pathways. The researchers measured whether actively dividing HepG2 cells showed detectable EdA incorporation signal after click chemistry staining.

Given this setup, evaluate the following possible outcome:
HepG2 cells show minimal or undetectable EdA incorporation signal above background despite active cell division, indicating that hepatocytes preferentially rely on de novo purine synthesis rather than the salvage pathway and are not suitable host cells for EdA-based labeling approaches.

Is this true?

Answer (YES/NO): NO